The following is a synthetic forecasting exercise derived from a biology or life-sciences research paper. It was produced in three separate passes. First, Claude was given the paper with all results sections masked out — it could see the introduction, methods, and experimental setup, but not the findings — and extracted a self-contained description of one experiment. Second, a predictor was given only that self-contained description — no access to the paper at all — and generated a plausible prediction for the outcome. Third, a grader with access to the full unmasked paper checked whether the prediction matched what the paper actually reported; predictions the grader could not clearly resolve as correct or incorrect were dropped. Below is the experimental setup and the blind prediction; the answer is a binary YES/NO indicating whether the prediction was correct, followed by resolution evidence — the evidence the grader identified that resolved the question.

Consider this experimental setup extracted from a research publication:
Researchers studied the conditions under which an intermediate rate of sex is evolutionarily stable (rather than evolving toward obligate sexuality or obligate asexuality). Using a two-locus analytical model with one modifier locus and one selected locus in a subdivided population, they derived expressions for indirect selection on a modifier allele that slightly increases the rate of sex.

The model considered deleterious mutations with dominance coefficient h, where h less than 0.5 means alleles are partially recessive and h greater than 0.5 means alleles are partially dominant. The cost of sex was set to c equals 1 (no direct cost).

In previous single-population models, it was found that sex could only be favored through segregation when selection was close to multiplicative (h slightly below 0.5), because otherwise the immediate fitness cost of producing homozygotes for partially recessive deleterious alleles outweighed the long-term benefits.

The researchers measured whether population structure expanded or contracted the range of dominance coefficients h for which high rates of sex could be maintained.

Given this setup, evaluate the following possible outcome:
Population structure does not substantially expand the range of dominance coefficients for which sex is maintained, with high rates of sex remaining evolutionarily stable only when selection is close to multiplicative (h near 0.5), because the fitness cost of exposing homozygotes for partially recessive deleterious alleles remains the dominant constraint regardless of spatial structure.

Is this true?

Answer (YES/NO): YES